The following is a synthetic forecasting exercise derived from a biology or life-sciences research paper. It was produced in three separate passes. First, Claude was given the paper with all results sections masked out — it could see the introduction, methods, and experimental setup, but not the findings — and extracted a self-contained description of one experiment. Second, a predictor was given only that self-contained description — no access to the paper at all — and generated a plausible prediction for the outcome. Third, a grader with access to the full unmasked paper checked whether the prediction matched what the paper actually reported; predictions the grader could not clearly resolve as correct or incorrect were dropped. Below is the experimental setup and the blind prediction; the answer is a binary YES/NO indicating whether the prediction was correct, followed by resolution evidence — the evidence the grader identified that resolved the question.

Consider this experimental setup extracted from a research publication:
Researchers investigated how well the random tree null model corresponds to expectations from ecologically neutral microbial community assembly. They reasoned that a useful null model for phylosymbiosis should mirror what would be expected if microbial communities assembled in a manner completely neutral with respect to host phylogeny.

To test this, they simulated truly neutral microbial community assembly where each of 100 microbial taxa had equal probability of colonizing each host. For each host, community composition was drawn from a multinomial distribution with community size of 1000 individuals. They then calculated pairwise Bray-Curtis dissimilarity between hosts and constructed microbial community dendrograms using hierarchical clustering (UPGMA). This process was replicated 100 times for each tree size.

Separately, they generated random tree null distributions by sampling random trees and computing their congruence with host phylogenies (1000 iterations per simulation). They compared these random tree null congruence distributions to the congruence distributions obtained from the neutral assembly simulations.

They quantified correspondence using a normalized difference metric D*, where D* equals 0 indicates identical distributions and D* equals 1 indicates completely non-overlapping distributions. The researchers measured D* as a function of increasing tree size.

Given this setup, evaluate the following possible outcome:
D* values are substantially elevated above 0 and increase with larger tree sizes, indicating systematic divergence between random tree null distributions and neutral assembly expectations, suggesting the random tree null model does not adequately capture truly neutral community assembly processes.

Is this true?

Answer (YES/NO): NO